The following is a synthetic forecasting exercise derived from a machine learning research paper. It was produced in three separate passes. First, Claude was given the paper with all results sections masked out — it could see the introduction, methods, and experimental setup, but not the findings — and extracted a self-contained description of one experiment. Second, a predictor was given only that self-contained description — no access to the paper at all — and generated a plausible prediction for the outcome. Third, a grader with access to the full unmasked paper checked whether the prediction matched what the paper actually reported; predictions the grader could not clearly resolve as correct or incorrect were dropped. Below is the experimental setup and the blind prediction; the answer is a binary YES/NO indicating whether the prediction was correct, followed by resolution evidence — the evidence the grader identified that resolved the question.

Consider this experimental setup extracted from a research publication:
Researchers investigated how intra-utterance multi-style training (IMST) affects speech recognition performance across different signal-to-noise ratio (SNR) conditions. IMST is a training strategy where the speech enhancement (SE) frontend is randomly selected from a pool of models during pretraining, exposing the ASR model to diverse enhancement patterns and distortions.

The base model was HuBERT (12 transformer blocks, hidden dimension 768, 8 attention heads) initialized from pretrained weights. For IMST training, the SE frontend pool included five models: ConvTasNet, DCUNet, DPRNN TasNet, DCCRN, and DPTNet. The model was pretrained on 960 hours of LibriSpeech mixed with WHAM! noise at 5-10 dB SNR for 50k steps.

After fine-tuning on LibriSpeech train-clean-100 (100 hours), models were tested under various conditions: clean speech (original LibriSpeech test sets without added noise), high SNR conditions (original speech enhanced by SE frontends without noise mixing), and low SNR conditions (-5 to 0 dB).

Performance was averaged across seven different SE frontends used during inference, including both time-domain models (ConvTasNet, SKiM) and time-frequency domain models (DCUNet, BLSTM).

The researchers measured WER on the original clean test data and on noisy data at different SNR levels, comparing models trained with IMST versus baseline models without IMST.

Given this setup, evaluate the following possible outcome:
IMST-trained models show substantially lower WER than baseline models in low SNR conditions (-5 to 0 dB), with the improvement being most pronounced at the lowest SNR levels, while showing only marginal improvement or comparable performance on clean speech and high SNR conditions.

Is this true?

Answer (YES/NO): NO